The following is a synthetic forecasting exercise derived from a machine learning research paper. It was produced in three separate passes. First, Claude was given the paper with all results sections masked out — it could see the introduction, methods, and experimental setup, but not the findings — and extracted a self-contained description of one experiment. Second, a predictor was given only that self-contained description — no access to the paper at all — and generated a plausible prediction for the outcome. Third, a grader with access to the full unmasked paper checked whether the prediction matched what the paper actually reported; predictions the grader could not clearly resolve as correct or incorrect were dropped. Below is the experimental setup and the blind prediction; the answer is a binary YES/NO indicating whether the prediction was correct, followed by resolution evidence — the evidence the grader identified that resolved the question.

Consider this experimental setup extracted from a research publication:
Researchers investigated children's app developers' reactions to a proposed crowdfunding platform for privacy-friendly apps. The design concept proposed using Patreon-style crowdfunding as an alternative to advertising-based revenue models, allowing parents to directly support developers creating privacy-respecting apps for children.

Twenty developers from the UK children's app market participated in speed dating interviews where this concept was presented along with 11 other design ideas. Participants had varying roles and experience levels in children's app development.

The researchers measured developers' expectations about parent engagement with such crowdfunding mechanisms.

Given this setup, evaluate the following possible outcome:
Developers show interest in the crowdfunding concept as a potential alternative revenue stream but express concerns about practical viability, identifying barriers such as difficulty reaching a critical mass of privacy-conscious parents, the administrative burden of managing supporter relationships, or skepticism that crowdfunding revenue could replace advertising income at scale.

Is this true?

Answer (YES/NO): NO